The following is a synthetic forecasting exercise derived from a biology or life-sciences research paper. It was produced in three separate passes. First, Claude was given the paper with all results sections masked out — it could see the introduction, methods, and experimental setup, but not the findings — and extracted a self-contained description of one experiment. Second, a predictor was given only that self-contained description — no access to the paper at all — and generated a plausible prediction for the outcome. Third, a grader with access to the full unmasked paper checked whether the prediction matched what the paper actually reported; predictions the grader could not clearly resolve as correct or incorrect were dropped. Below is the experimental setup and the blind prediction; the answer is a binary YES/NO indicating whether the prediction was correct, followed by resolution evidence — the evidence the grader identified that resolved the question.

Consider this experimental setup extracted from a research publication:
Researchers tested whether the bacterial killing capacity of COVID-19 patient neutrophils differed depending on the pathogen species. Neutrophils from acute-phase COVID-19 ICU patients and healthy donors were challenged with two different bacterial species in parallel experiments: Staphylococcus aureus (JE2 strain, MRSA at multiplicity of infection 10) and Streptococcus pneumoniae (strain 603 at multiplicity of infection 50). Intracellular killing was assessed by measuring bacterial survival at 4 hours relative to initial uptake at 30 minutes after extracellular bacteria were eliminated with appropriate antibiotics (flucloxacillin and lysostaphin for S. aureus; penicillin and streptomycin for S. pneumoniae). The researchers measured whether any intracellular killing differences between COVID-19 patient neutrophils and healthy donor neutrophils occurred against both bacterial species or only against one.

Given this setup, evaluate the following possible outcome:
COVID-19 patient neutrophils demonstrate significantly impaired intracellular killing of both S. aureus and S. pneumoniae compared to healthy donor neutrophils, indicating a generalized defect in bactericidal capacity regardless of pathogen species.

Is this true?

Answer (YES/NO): YES